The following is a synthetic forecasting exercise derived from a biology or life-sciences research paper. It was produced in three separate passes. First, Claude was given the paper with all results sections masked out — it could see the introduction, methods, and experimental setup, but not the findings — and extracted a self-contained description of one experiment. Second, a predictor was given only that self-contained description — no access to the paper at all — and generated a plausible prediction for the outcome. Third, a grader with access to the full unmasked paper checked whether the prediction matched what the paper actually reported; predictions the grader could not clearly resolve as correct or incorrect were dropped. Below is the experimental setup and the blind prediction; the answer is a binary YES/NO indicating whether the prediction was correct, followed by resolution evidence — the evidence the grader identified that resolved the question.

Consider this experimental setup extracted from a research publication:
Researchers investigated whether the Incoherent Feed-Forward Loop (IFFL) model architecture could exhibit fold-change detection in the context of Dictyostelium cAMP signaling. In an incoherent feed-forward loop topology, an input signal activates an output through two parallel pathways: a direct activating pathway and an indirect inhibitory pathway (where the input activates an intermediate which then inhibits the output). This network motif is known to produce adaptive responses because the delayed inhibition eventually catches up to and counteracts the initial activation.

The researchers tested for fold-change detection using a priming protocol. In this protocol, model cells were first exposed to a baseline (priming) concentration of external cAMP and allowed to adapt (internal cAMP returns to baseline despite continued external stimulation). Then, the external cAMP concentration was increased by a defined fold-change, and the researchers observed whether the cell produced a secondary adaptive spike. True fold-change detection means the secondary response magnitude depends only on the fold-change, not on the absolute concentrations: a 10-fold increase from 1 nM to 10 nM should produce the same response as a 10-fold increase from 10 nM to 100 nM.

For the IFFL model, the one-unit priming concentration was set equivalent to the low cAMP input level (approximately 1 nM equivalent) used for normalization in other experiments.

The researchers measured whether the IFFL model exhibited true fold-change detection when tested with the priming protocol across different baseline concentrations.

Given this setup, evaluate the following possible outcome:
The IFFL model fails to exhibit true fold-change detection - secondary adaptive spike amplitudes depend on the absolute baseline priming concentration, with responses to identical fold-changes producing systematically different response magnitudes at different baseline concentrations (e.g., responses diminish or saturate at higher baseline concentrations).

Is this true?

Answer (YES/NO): NO